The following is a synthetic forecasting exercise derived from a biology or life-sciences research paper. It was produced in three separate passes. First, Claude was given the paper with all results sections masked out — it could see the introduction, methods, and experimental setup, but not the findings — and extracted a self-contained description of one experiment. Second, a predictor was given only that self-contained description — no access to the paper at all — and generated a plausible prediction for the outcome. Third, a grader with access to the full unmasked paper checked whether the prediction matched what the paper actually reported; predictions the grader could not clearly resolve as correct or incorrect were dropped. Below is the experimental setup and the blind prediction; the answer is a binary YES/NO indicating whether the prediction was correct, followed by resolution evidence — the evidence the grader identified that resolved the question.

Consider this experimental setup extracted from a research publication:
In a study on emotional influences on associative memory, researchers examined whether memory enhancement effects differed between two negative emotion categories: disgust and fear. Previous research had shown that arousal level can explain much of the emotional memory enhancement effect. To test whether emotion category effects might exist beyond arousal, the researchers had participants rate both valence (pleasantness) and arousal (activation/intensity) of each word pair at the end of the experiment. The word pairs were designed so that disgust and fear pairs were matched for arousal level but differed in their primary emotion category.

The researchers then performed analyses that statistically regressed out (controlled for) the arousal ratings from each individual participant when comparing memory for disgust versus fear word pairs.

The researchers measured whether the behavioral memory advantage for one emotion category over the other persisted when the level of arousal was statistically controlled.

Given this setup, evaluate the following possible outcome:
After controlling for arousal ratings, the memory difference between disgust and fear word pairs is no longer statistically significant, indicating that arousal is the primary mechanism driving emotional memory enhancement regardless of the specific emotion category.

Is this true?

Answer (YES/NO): NO